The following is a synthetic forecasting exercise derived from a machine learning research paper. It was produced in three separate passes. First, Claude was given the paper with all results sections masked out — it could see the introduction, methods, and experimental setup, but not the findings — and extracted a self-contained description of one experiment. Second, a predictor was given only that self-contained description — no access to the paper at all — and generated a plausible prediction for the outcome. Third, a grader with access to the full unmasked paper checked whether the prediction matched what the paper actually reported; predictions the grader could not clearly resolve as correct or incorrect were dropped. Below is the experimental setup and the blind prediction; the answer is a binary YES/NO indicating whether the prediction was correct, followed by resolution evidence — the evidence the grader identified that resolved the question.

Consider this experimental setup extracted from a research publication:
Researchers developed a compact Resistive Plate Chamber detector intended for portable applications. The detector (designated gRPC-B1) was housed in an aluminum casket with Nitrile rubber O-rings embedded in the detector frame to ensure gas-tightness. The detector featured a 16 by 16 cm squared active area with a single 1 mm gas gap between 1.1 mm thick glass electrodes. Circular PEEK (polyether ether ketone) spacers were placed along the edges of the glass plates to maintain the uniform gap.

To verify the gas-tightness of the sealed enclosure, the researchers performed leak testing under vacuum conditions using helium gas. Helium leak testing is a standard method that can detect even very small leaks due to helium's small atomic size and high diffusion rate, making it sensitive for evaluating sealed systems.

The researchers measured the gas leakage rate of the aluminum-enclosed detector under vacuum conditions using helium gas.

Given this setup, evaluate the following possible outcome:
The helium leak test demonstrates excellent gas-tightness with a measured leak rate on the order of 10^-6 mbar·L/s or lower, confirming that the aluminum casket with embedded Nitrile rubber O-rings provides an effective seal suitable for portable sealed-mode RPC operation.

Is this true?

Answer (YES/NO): YES